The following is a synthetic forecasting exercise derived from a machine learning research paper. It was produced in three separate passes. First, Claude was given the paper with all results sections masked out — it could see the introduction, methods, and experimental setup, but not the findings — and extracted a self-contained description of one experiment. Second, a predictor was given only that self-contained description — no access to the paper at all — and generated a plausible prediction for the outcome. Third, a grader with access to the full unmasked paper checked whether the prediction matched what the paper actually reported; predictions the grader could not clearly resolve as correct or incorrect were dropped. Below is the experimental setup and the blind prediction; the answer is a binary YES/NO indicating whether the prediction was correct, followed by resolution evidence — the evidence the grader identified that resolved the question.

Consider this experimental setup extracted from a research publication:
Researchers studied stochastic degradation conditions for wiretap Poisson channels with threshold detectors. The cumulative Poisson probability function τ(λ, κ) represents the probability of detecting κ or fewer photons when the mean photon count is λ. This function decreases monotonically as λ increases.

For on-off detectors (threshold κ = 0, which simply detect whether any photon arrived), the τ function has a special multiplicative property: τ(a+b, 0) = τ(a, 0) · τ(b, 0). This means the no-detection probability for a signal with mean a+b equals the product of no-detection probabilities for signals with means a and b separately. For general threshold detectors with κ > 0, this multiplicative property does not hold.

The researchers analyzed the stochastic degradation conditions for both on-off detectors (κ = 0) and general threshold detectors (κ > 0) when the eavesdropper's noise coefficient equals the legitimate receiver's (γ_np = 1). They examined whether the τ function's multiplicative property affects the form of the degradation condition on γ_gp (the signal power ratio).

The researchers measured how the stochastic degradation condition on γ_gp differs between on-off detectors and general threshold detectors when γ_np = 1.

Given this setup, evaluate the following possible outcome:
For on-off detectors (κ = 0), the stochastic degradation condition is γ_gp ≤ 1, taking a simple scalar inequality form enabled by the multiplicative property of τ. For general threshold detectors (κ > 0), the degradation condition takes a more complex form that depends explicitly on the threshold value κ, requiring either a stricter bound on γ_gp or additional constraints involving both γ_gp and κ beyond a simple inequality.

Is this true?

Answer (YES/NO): NO